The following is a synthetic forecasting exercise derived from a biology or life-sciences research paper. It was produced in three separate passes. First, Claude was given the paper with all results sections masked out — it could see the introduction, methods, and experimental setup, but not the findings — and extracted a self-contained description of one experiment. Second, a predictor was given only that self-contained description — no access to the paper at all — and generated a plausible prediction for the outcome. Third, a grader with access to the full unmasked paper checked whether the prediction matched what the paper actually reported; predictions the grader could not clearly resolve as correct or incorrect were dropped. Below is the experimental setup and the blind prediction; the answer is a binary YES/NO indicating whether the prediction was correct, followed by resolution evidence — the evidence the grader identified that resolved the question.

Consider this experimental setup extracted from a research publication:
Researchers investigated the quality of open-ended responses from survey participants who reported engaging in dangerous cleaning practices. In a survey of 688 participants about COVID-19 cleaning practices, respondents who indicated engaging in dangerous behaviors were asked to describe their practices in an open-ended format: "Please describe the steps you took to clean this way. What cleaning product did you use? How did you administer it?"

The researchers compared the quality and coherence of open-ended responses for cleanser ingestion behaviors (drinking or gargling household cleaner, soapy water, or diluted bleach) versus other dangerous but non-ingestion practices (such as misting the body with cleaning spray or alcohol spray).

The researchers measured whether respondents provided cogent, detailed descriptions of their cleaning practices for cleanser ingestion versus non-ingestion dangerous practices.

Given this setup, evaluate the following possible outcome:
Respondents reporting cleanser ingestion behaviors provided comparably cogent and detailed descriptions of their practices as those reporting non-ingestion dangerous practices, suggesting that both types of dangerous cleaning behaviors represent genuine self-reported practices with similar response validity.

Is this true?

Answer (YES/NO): NO